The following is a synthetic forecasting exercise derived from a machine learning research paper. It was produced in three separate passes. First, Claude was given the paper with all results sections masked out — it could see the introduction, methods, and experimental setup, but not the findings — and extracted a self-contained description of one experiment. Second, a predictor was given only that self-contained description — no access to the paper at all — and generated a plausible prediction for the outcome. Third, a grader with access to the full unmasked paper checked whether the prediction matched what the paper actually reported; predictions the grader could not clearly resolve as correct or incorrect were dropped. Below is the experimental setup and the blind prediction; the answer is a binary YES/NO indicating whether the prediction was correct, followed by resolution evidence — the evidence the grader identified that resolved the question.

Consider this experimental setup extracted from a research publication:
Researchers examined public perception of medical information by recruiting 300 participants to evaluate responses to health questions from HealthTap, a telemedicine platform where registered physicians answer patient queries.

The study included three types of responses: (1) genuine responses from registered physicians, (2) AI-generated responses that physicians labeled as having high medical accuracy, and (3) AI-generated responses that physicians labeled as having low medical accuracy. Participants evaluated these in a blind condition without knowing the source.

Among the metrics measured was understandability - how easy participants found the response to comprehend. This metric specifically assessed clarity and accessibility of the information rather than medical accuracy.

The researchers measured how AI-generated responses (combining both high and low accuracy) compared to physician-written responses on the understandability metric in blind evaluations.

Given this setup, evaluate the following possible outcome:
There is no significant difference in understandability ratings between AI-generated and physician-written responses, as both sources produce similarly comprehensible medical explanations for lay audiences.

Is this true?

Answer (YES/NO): NO